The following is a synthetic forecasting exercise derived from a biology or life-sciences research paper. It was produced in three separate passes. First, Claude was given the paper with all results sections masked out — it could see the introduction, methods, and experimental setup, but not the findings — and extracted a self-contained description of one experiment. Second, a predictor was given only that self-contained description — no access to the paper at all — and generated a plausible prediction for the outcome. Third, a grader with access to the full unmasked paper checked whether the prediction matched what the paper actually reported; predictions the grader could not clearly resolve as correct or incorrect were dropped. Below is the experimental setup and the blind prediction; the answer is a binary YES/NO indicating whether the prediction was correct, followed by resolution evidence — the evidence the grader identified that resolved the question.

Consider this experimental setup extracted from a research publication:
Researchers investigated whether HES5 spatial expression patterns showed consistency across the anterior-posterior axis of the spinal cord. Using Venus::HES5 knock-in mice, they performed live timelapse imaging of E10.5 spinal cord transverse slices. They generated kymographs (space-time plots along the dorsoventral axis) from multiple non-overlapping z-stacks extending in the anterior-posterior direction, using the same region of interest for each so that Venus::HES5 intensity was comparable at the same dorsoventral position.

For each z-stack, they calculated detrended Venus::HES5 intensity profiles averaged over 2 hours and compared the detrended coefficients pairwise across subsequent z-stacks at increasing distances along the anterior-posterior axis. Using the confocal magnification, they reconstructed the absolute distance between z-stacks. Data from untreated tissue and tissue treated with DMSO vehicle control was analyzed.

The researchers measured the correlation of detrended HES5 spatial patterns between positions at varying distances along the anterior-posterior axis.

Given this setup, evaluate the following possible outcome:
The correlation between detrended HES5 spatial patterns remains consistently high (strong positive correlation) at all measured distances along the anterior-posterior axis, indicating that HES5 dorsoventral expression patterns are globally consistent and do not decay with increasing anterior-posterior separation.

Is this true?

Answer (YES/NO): NO